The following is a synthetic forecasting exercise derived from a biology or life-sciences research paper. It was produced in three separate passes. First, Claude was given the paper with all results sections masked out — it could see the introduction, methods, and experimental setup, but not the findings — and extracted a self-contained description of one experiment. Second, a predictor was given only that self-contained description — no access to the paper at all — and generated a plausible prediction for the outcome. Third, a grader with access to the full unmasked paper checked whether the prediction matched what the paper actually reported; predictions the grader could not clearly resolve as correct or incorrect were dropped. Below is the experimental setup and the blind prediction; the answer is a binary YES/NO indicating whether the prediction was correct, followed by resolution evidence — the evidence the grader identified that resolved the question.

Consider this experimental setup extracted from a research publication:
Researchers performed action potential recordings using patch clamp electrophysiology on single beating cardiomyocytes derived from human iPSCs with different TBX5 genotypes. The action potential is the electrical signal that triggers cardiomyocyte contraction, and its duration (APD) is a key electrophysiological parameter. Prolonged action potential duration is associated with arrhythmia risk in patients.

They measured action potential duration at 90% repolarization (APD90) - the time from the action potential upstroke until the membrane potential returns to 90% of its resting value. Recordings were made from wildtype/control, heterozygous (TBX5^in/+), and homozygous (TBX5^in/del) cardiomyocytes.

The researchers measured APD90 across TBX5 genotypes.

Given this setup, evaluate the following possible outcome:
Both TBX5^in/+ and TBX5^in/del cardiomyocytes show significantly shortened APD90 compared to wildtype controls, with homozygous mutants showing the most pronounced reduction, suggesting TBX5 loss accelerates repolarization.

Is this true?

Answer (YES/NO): NO